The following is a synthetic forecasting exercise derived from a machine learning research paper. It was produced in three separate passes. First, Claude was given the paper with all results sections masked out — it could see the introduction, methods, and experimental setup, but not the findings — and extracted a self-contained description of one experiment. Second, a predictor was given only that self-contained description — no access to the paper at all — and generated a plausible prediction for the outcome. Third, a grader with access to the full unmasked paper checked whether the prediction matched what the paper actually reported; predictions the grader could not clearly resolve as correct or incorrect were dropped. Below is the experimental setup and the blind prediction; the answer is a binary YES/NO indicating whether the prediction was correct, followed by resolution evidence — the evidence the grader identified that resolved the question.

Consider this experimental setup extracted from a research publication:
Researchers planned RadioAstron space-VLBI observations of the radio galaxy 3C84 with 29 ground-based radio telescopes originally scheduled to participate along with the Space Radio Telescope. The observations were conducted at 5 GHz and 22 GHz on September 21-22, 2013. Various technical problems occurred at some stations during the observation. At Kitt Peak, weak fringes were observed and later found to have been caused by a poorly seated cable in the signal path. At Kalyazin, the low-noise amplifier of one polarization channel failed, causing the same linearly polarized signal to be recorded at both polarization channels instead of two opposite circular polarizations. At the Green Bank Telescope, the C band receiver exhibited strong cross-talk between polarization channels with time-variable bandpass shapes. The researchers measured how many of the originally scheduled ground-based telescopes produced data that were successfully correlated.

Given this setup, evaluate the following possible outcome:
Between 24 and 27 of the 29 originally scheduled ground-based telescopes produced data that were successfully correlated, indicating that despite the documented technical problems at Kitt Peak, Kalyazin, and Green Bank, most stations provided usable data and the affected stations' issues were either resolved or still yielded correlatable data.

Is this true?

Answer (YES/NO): YES